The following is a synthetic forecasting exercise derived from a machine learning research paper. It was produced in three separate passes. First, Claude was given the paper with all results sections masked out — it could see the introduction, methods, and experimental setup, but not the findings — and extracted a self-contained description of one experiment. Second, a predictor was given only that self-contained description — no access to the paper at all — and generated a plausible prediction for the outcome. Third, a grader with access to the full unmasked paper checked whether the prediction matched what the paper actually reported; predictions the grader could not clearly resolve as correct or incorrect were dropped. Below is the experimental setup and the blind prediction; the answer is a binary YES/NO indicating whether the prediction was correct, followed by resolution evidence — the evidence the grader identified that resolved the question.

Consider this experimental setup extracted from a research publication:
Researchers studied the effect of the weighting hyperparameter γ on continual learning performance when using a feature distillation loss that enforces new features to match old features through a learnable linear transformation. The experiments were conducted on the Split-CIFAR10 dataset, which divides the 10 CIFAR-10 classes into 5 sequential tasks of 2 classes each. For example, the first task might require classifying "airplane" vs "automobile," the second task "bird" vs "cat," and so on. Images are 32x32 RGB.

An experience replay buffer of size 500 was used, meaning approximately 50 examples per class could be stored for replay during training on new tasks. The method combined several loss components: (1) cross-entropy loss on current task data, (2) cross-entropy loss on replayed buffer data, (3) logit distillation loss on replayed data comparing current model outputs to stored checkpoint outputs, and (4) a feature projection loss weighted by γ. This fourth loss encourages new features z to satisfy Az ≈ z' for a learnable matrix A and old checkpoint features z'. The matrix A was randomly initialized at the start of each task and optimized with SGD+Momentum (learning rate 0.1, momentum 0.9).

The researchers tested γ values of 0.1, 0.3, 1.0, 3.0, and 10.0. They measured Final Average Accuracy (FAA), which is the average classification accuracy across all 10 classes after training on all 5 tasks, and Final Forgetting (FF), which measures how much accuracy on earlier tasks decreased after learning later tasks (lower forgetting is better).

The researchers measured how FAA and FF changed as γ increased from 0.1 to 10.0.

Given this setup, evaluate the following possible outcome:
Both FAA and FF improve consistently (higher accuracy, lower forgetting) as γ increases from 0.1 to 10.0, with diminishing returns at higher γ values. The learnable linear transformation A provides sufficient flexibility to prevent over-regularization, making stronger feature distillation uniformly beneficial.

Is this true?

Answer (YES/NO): NO